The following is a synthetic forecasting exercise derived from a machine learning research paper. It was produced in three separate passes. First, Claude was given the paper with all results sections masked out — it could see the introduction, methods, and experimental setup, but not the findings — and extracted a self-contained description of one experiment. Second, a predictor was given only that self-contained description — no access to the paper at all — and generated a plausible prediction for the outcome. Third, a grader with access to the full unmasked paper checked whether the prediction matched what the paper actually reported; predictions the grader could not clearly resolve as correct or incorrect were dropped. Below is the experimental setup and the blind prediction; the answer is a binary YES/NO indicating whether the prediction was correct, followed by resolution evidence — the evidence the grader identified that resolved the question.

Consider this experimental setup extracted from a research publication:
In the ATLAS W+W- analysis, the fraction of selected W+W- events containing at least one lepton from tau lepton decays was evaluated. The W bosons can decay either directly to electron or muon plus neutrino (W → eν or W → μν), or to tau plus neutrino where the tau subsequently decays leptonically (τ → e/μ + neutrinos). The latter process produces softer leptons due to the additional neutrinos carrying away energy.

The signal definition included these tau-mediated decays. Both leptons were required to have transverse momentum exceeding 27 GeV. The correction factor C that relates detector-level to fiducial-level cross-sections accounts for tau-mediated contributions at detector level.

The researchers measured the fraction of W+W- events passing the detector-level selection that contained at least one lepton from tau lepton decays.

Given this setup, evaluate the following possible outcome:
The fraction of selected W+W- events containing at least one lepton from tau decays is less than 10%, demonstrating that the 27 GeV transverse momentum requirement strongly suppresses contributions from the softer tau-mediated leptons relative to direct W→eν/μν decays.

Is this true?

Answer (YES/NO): YES